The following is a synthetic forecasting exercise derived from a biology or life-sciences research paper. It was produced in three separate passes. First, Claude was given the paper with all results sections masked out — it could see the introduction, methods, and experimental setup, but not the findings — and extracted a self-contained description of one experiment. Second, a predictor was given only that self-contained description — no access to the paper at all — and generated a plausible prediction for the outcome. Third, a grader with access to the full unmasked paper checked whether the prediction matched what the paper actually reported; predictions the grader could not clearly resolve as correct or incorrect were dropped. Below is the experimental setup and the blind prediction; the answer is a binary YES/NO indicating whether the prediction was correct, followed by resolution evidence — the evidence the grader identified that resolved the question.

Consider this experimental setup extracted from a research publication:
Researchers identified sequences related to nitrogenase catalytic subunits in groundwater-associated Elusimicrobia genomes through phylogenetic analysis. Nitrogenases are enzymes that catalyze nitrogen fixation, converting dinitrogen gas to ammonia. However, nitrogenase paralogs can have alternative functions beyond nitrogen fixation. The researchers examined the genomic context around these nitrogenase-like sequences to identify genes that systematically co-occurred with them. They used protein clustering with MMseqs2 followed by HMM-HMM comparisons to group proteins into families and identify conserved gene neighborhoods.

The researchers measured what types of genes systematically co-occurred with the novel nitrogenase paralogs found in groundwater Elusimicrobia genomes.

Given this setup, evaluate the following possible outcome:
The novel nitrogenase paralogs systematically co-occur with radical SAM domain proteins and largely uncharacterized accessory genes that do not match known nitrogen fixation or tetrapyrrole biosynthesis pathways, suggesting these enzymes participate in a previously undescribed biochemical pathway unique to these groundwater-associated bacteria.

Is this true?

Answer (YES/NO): NO